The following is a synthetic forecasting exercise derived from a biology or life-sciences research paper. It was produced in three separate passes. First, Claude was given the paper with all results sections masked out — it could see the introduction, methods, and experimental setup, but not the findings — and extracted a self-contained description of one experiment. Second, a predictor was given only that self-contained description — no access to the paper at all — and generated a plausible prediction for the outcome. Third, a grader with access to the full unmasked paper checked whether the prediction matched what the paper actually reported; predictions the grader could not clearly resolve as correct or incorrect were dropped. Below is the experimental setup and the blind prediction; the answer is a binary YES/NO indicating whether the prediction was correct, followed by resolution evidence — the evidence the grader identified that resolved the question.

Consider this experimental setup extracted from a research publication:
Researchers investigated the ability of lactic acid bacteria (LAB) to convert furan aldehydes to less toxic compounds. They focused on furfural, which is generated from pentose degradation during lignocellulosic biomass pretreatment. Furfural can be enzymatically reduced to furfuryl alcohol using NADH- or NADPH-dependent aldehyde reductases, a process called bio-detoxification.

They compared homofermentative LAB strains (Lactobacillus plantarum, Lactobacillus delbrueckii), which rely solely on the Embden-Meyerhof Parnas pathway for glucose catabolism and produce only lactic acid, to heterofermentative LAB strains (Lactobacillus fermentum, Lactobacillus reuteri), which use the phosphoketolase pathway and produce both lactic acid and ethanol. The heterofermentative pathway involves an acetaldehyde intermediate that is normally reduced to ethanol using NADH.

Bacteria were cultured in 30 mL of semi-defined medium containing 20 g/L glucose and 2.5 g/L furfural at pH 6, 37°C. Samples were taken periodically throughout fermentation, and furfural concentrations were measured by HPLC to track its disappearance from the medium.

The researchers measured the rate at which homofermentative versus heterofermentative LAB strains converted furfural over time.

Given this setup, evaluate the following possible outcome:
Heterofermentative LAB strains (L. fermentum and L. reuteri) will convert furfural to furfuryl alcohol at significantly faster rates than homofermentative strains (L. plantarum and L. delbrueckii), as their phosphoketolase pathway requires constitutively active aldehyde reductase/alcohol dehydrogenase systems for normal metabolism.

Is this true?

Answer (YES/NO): YES